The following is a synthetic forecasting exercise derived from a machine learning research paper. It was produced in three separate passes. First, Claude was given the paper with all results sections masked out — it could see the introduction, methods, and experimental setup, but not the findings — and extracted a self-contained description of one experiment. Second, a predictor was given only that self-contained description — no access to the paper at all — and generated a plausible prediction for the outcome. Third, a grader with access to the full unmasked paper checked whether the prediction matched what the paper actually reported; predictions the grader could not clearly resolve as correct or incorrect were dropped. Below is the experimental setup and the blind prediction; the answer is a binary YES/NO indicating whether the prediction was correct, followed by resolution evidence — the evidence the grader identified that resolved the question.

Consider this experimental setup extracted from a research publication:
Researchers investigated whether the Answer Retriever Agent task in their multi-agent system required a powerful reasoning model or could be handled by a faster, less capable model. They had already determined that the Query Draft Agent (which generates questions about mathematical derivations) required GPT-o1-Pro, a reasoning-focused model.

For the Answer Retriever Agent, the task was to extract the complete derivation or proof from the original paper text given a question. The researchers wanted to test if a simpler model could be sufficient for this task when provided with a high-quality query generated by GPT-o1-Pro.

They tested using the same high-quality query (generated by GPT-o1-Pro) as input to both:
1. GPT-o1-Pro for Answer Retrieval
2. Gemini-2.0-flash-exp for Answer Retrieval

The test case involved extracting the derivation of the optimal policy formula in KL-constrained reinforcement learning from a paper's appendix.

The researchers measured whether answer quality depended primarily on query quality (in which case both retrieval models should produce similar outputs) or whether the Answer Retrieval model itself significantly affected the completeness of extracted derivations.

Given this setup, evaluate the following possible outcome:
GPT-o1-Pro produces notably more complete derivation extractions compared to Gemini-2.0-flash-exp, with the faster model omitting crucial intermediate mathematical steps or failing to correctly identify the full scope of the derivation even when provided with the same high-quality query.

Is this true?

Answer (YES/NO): YES